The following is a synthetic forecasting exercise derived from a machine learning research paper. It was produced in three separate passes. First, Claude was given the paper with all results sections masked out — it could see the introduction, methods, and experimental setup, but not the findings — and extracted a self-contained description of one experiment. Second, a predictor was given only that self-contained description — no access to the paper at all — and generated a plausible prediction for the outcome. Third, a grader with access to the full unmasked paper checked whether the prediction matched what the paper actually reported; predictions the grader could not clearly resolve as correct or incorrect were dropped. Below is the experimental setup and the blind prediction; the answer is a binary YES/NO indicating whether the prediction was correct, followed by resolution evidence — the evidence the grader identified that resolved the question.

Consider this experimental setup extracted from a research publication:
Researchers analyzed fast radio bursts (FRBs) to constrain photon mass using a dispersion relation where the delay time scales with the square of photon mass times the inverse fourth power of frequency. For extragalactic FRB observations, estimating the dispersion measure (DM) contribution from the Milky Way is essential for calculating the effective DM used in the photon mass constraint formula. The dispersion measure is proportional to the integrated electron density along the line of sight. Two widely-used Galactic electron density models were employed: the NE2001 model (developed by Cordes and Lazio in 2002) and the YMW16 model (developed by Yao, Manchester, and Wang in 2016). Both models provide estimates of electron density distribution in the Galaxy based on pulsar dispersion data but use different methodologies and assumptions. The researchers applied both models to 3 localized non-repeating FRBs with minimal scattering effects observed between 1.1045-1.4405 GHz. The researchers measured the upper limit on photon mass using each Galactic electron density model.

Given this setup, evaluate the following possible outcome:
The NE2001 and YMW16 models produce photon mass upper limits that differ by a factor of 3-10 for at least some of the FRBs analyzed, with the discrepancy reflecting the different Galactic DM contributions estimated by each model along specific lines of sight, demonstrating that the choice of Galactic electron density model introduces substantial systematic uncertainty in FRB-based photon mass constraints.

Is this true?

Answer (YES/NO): NO